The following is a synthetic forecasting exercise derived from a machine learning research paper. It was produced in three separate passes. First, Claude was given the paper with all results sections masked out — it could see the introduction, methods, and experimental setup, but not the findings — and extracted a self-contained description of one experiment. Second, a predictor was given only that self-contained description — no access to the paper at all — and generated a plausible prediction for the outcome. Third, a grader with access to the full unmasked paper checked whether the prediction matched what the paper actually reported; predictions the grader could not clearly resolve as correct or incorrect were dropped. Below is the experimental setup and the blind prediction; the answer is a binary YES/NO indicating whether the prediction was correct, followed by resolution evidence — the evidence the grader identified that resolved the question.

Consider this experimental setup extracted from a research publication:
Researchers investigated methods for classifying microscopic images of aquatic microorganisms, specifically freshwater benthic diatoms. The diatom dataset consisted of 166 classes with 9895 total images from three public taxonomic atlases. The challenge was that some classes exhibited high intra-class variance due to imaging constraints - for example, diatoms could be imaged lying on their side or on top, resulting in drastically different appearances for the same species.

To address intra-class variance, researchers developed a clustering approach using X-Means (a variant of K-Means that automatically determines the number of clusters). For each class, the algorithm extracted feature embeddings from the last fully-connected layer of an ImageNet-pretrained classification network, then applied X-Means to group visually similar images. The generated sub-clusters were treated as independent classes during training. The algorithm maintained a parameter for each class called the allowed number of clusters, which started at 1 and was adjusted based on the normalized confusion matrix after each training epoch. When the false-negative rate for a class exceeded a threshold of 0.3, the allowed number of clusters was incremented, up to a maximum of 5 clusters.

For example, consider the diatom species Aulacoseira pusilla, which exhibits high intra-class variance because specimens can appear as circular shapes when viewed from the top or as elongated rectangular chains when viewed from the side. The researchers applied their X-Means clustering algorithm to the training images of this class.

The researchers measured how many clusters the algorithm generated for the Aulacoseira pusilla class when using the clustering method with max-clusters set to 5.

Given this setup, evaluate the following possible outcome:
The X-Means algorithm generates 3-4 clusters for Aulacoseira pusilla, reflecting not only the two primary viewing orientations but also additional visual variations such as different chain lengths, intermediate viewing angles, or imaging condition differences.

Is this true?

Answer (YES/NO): YES